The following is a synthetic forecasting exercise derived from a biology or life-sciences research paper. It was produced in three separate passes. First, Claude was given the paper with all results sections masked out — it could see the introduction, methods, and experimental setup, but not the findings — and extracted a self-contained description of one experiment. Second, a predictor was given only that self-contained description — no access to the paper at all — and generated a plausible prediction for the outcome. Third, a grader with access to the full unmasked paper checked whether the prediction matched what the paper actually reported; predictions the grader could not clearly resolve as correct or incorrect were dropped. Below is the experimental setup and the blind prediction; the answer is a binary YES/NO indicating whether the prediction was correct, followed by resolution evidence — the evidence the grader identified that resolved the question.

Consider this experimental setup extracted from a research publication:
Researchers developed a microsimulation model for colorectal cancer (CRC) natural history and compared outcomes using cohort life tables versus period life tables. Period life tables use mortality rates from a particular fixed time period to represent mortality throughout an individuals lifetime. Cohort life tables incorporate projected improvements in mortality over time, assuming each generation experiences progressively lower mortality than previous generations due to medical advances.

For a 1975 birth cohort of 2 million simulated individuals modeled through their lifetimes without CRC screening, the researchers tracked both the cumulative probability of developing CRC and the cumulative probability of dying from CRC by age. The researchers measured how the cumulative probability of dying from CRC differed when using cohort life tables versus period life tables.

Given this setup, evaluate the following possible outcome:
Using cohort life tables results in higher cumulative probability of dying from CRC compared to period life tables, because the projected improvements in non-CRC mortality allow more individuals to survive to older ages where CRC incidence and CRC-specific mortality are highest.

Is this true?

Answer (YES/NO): YES